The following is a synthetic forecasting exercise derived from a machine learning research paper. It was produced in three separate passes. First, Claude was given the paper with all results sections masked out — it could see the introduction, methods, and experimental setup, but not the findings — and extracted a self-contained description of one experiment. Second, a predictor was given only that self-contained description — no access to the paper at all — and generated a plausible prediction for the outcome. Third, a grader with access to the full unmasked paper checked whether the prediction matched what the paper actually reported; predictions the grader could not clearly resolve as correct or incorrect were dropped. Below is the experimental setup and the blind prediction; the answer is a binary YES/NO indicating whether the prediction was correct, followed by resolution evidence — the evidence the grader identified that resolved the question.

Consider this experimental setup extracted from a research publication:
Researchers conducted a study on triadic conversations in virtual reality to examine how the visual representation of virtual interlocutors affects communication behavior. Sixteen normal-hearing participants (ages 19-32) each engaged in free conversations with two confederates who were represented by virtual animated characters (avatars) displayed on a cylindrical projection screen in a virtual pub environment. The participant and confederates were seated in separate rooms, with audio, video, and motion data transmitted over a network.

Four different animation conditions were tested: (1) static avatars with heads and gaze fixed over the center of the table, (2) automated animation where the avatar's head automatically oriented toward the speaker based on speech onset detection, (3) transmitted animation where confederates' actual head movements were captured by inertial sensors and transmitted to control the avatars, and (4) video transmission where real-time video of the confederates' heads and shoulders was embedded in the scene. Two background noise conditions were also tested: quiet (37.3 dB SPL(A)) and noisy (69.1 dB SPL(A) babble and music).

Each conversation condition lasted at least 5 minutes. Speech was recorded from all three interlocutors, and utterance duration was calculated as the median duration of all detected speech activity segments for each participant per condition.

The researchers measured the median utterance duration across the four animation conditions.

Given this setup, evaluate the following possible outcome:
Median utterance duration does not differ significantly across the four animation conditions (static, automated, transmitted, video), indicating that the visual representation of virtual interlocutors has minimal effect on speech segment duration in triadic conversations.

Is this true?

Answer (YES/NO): NO